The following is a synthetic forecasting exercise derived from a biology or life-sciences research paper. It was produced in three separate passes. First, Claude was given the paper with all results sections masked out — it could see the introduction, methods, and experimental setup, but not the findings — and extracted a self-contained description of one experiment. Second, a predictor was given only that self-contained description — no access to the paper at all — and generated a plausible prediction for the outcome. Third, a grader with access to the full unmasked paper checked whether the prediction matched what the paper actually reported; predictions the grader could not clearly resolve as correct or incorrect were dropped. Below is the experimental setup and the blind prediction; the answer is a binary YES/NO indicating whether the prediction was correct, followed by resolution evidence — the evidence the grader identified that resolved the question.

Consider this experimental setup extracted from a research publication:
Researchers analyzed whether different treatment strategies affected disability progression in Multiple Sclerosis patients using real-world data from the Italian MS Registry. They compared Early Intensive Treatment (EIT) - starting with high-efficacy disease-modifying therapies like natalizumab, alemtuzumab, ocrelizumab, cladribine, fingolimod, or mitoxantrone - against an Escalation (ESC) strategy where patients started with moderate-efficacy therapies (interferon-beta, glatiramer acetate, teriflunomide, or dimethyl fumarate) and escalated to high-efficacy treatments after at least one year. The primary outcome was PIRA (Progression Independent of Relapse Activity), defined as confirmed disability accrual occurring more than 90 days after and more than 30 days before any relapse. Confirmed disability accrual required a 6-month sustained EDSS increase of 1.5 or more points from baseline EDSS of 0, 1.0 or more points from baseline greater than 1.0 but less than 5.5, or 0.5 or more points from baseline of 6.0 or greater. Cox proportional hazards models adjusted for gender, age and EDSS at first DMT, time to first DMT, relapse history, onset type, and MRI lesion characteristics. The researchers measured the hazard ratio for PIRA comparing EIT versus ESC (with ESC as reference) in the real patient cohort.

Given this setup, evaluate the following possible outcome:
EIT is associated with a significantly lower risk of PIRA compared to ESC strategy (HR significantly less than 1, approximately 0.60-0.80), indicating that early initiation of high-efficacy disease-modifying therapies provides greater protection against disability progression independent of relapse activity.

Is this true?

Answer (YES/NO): NO